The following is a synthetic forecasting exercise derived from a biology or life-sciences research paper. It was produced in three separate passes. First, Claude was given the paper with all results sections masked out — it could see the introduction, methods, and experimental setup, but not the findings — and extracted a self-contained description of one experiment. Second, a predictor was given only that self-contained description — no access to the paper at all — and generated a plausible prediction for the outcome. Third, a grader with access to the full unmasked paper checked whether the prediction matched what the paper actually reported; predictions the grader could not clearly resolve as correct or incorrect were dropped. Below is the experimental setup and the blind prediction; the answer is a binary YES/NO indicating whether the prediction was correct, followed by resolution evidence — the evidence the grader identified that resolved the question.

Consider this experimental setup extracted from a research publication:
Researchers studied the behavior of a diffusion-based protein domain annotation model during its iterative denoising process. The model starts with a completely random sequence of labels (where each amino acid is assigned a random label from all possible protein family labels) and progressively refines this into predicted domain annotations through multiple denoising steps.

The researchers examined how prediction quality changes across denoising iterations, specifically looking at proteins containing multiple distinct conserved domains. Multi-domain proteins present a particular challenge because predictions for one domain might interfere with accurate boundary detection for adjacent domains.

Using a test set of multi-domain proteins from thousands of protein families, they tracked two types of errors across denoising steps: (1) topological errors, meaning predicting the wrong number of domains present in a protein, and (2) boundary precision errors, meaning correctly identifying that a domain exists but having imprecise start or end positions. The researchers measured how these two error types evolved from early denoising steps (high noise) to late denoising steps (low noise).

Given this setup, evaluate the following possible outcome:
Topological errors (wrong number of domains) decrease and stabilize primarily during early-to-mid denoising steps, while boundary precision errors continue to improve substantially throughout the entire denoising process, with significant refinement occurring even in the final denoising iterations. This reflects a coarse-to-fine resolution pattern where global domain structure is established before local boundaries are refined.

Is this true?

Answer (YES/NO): NO